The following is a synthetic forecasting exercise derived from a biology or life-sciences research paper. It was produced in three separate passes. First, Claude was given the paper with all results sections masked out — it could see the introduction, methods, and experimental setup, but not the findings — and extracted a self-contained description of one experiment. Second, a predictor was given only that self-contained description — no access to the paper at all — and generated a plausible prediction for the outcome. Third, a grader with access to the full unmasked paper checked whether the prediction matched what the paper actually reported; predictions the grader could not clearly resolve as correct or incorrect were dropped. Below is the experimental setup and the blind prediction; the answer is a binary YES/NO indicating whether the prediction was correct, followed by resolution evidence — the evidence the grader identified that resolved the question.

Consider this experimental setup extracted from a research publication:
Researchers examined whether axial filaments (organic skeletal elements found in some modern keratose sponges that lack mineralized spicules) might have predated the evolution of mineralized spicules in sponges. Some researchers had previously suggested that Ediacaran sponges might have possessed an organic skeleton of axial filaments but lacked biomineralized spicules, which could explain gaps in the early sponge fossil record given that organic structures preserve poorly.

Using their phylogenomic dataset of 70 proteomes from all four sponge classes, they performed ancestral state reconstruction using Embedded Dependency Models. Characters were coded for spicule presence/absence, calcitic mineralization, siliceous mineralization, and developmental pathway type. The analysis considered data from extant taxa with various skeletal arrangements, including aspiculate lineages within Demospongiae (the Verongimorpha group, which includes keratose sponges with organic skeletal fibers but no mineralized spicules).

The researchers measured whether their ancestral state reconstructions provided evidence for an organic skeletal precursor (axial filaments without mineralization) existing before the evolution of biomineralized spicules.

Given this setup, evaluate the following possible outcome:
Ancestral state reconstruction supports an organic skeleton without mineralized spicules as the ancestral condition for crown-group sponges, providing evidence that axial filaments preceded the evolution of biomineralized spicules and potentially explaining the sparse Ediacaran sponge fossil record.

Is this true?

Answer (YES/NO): NO